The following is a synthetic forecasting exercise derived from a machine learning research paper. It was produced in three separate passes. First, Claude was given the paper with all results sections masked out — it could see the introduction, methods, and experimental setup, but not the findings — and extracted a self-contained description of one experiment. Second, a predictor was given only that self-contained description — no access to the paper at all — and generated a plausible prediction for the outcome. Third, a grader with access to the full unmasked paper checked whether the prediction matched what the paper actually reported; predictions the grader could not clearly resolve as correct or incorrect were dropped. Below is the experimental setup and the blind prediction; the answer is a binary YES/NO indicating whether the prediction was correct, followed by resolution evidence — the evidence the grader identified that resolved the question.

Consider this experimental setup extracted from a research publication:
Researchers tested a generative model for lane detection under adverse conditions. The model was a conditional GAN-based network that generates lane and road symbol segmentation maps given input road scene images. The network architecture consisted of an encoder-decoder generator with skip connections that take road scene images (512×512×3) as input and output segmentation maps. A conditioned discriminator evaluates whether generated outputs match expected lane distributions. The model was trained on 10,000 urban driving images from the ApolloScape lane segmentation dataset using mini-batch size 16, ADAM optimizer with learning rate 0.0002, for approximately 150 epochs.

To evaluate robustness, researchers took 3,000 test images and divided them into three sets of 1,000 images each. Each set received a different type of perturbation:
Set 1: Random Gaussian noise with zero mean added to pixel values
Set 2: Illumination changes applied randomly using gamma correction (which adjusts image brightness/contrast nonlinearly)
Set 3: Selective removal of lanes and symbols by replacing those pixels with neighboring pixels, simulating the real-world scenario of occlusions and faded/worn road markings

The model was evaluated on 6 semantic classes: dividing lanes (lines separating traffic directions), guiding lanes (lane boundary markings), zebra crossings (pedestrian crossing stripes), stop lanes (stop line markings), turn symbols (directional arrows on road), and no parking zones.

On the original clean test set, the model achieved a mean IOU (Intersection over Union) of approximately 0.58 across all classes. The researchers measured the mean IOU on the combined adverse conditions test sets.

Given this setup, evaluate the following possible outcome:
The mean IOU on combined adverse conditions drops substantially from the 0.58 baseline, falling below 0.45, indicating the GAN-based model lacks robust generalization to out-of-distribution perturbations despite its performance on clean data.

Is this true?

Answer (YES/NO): YES